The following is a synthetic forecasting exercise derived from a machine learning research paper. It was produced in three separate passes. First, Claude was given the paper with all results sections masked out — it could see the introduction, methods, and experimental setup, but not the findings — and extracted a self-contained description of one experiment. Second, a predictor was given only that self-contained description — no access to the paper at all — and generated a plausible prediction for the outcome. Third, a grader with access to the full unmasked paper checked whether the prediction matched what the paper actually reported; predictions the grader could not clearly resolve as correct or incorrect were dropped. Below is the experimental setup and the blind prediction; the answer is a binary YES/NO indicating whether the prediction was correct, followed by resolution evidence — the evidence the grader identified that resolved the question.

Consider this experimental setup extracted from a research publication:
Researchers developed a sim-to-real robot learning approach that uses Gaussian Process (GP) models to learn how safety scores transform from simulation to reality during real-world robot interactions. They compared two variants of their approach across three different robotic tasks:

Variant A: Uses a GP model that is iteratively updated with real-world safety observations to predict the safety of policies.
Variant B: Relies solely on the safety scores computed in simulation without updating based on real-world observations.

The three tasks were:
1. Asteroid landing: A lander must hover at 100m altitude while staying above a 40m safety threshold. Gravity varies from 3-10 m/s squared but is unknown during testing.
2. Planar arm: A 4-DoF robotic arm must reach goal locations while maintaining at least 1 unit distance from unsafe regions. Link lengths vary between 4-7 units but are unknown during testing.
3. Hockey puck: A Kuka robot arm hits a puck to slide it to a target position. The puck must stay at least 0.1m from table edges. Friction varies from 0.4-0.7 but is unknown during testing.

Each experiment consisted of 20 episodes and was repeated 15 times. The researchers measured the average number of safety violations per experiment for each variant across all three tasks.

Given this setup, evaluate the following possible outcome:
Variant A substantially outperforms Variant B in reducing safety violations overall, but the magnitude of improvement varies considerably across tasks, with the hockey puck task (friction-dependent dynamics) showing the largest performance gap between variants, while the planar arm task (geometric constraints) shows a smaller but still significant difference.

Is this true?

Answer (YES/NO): YES